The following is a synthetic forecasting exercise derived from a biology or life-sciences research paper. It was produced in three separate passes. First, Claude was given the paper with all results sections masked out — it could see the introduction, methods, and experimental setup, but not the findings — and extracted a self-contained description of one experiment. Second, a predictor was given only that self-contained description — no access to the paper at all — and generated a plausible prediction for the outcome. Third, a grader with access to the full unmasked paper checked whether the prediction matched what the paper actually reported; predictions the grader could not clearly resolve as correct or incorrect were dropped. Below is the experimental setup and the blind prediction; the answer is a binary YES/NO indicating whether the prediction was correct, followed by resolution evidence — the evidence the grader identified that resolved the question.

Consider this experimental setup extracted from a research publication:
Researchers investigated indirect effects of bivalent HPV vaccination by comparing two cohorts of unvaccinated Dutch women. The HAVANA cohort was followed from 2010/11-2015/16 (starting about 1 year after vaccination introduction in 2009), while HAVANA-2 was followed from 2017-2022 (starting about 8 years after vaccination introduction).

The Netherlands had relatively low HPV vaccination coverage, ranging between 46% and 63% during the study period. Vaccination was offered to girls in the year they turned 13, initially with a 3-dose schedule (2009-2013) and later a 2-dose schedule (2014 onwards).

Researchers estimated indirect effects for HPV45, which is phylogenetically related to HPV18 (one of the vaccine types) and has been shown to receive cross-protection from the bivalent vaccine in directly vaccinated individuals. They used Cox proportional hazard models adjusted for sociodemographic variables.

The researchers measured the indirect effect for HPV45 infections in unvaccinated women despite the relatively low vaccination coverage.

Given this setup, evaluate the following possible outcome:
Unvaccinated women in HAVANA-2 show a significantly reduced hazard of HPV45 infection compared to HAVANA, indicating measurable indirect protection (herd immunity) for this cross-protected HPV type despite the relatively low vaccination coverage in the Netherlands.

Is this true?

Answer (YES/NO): YES